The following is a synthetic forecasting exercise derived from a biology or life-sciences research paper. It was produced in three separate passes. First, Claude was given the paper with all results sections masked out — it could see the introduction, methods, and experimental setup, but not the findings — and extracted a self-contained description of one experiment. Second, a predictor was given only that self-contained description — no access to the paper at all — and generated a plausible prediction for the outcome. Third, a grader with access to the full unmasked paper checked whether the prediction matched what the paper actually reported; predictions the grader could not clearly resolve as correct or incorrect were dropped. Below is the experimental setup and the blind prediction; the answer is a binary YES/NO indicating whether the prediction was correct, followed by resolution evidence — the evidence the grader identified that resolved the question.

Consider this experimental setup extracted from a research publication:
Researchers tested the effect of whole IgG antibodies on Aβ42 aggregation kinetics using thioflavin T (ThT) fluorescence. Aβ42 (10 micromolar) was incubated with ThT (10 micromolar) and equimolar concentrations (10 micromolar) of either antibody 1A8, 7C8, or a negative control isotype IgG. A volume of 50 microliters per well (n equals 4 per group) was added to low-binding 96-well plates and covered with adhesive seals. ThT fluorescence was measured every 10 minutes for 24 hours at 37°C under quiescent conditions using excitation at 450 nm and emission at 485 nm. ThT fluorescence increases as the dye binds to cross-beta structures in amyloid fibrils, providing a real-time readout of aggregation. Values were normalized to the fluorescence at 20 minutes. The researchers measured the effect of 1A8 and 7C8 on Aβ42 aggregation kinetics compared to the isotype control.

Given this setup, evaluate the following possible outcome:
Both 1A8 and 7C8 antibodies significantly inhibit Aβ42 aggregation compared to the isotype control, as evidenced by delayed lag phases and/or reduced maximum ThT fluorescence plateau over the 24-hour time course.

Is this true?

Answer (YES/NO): NO